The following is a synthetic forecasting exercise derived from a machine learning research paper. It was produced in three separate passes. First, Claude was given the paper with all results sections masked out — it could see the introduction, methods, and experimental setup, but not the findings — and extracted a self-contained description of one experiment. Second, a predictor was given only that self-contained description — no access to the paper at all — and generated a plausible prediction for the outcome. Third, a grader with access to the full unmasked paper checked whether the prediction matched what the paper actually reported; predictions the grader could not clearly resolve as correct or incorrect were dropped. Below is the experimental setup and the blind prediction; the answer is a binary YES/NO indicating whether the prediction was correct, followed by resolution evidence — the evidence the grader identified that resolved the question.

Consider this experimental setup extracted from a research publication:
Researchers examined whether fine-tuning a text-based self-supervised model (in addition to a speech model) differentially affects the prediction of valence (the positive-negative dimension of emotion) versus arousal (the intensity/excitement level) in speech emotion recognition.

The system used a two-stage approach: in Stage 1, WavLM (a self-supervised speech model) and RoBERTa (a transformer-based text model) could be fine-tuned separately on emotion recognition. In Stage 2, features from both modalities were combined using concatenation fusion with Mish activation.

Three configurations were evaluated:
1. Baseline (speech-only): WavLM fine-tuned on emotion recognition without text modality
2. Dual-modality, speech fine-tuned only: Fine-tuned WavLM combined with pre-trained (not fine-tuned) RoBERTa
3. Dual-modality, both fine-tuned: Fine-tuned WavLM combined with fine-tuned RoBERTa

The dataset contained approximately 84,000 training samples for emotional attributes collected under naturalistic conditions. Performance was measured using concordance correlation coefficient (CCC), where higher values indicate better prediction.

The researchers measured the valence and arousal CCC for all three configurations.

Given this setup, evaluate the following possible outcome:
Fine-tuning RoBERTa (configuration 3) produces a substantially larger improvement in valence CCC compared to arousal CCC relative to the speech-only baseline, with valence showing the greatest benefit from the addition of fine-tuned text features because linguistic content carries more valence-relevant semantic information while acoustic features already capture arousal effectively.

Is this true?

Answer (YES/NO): YES